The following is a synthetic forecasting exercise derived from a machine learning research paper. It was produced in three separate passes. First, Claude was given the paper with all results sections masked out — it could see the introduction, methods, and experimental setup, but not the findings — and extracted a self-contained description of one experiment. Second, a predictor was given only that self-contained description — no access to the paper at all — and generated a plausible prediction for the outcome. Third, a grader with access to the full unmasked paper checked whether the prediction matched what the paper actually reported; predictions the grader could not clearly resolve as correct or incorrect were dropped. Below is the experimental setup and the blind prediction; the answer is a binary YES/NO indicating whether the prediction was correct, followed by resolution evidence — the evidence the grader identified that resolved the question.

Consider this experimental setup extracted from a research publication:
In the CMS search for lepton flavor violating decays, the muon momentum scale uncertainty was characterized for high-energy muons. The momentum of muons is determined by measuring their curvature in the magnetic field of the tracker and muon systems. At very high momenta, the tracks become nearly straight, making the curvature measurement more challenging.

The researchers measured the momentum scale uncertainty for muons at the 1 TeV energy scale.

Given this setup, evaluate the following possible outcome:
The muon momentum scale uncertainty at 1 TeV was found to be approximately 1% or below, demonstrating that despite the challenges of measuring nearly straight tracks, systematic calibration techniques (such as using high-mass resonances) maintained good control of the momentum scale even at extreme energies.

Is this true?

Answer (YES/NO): NO